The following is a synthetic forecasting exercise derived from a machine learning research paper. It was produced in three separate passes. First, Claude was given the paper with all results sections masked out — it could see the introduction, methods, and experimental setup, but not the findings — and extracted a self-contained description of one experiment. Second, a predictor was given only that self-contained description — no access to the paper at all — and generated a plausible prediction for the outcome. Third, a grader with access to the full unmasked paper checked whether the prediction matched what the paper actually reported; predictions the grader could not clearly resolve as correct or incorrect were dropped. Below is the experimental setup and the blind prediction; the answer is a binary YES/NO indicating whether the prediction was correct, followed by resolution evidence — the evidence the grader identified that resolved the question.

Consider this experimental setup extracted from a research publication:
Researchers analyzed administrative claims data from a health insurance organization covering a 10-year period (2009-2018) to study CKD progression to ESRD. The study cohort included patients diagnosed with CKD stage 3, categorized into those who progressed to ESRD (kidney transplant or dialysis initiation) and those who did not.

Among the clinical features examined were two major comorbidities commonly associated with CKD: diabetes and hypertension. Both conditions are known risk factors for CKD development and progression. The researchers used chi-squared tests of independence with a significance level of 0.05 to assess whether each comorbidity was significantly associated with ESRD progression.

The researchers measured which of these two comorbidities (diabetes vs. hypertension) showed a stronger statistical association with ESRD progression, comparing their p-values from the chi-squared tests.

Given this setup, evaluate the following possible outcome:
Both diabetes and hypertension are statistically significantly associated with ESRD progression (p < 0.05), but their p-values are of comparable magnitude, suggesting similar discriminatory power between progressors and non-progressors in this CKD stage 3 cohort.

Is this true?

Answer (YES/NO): NO